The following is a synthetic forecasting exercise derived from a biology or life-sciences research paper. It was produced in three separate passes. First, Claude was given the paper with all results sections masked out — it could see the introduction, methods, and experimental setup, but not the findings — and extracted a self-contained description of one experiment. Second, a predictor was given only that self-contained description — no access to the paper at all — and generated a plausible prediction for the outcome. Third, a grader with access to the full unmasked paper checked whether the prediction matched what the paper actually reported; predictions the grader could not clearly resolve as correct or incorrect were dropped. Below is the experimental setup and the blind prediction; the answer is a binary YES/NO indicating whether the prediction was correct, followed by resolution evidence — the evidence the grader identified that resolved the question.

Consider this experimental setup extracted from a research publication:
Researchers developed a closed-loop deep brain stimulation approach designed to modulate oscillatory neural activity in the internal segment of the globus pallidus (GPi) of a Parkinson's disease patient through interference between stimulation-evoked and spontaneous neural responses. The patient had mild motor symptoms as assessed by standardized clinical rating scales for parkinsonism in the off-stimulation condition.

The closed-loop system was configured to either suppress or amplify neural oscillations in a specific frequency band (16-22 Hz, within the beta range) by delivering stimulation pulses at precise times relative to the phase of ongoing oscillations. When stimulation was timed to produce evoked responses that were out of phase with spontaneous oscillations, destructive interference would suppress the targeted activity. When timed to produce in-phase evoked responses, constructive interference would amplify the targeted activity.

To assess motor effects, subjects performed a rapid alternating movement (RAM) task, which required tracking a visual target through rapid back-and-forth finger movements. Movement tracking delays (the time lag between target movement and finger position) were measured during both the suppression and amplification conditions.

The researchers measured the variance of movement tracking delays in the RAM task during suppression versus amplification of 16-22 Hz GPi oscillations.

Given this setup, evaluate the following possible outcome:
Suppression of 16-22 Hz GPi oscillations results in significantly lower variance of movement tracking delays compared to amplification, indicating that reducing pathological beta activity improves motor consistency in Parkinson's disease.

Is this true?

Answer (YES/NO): NO